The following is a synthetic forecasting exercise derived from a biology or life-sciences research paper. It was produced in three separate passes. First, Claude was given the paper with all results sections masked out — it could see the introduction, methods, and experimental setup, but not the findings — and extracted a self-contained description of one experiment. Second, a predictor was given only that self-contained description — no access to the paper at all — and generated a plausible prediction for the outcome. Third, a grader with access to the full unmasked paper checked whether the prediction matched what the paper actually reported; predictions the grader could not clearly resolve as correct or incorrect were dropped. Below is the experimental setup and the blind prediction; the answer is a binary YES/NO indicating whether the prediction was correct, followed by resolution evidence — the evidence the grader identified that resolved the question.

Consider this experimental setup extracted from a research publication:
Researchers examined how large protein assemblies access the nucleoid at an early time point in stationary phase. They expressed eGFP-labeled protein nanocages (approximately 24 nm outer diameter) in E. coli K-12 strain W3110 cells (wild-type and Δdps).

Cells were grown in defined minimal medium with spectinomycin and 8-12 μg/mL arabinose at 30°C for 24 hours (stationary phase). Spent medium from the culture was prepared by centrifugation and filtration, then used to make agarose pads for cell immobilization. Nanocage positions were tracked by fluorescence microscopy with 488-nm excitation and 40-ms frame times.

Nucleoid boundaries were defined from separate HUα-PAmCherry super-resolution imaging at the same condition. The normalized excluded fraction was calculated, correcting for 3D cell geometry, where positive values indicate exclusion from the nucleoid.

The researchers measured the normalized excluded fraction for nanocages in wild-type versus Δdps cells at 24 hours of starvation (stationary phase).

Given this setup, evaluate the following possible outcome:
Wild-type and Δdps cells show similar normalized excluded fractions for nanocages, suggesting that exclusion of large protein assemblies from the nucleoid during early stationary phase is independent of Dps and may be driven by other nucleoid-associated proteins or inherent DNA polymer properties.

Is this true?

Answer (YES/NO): NO